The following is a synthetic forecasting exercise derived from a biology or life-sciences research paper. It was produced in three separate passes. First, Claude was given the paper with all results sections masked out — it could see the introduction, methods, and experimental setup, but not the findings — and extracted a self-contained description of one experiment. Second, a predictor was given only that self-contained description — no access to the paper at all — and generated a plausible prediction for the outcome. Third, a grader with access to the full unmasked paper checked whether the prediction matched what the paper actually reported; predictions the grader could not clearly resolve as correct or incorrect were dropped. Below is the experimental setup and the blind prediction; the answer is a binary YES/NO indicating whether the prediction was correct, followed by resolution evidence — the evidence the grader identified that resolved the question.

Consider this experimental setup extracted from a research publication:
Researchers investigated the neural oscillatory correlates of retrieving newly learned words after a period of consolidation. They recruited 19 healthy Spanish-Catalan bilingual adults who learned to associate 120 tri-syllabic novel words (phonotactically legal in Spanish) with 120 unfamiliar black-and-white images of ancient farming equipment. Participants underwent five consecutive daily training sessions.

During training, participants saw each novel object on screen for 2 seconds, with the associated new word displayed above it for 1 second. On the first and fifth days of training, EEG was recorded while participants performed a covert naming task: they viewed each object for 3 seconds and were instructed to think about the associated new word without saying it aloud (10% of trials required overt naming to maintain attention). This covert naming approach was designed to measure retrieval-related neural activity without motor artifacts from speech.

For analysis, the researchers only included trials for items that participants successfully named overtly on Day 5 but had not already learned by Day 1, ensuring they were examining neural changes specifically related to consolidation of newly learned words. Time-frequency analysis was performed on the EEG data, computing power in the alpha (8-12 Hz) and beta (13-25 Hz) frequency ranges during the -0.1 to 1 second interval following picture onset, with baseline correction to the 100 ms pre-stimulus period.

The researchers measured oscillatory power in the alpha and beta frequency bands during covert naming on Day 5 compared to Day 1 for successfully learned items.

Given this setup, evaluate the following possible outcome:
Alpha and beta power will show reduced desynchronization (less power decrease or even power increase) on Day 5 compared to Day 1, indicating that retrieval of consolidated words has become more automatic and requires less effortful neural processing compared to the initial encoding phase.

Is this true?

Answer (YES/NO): NO